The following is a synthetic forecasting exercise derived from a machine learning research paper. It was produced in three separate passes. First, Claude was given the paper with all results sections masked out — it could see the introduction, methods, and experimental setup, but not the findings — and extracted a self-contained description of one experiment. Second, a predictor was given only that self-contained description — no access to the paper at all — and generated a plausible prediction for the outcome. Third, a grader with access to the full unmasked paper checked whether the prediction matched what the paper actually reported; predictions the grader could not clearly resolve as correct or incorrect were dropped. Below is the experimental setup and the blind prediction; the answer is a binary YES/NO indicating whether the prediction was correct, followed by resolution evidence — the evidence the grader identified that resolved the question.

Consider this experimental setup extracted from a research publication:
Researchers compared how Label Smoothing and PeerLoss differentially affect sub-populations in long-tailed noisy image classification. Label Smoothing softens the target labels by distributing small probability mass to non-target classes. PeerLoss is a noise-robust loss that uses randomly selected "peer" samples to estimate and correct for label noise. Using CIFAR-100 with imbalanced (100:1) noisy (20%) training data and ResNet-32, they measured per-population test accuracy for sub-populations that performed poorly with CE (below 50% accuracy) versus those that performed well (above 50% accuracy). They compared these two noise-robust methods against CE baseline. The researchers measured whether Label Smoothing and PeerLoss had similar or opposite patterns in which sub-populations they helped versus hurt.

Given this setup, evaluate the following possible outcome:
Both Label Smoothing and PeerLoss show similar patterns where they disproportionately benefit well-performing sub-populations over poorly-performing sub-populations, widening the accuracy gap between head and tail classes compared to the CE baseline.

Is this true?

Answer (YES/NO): NO